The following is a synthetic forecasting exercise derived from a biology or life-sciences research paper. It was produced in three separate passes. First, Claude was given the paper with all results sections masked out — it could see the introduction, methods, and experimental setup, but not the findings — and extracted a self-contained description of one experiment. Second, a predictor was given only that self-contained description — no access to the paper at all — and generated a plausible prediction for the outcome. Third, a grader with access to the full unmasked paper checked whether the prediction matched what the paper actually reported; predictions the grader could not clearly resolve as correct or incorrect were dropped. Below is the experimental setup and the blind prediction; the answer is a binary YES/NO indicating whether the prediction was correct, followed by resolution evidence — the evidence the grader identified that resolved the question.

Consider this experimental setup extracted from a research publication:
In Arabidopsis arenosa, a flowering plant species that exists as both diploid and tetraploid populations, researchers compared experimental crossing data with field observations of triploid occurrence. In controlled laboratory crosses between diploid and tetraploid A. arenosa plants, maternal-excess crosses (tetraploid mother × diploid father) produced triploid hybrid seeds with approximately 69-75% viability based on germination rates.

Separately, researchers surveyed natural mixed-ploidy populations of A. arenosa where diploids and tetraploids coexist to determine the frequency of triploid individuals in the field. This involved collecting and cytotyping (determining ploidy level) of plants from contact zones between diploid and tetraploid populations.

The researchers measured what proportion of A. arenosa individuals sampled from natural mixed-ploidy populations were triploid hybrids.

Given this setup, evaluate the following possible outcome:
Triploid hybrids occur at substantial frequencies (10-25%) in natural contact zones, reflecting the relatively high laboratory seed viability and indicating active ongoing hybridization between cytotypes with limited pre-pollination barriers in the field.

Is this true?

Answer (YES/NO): NO